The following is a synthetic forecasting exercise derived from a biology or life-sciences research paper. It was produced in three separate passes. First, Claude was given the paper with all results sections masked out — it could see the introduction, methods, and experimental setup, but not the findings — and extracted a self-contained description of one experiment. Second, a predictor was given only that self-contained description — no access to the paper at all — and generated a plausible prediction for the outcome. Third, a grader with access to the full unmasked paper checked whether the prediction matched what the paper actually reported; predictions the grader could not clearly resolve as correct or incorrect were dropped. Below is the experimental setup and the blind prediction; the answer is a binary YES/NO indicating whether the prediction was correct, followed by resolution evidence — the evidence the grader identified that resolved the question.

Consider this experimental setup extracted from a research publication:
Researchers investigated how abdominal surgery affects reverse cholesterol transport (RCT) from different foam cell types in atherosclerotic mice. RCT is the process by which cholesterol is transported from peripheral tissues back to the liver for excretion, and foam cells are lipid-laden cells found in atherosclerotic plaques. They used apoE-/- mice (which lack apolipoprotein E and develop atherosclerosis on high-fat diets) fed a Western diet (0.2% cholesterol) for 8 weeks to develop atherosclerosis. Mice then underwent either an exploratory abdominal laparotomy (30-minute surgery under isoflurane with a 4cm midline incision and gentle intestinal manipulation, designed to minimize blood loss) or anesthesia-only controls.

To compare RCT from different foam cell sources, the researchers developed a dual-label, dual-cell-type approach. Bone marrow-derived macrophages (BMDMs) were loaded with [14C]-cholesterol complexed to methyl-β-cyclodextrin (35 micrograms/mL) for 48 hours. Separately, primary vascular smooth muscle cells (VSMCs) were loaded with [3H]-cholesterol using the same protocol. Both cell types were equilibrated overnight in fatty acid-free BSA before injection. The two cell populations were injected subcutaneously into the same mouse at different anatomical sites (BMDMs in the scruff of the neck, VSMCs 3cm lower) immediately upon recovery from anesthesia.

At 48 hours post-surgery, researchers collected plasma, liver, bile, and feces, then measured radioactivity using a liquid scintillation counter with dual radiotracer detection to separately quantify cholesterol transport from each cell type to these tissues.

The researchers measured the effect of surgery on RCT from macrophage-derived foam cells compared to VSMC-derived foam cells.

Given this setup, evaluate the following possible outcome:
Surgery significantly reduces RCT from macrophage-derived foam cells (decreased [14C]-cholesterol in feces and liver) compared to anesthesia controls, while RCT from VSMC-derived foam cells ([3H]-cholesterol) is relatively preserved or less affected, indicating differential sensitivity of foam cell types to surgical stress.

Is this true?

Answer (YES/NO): YES